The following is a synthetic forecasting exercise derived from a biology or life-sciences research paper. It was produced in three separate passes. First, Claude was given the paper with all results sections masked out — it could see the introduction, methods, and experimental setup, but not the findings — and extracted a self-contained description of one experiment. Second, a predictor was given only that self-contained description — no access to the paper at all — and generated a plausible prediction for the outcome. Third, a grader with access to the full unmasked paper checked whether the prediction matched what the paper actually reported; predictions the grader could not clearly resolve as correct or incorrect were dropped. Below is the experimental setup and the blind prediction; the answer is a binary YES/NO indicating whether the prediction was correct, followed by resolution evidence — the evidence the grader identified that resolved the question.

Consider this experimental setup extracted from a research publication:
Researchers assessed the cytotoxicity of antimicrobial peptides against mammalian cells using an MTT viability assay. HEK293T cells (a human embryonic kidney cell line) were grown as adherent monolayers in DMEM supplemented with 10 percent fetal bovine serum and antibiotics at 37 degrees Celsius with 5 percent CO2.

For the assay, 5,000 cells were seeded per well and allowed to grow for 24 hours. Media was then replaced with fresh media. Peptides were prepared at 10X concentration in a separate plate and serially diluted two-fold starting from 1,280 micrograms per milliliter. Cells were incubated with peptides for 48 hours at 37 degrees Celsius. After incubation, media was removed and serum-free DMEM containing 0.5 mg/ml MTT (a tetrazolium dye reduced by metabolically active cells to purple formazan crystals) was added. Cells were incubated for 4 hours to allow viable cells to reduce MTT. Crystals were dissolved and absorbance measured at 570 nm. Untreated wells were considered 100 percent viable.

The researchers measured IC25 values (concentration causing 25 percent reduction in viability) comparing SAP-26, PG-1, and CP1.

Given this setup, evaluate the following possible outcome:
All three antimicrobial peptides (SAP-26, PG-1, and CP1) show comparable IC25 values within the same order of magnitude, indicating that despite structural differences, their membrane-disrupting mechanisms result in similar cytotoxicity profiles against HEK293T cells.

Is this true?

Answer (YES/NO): NO